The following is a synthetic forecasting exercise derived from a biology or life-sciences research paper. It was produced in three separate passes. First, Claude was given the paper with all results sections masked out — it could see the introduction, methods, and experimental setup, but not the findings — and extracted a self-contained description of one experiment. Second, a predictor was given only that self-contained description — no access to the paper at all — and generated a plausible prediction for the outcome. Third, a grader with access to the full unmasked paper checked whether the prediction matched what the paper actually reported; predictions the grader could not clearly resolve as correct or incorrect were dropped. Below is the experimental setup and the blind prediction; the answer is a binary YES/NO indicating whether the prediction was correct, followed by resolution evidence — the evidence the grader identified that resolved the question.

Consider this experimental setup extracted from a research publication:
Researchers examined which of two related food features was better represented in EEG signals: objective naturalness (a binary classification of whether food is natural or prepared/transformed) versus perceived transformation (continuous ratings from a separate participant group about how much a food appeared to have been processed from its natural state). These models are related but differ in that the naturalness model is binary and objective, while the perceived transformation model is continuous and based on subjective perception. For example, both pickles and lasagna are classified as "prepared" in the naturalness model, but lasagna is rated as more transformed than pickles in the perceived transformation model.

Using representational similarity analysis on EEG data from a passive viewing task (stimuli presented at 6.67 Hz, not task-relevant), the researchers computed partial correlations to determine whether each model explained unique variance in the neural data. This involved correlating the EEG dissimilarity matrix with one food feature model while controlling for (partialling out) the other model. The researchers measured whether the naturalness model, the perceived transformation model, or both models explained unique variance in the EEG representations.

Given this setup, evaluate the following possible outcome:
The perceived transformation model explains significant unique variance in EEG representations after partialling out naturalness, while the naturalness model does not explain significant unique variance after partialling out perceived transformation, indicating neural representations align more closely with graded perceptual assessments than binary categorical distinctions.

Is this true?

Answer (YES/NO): NO